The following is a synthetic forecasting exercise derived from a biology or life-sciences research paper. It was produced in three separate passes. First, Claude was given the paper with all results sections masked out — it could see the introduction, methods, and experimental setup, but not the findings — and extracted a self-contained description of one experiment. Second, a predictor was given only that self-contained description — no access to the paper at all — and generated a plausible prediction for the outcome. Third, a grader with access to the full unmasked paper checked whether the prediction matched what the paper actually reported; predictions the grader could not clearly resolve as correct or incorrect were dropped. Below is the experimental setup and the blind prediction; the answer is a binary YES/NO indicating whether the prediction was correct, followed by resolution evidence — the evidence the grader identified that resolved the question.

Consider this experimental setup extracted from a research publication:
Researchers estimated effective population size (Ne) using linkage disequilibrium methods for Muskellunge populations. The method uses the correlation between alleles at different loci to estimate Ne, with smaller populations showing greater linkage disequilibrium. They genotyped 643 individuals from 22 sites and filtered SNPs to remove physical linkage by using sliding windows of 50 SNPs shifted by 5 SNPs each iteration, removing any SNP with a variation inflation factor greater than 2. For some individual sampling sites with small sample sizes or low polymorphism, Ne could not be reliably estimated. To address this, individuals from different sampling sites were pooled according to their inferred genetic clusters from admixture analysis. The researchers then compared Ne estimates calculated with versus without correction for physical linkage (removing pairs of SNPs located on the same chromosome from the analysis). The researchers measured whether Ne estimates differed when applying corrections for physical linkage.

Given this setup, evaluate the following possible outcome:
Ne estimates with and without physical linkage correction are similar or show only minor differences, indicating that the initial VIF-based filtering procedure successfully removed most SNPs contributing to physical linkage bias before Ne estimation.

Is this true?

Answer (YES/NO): NO